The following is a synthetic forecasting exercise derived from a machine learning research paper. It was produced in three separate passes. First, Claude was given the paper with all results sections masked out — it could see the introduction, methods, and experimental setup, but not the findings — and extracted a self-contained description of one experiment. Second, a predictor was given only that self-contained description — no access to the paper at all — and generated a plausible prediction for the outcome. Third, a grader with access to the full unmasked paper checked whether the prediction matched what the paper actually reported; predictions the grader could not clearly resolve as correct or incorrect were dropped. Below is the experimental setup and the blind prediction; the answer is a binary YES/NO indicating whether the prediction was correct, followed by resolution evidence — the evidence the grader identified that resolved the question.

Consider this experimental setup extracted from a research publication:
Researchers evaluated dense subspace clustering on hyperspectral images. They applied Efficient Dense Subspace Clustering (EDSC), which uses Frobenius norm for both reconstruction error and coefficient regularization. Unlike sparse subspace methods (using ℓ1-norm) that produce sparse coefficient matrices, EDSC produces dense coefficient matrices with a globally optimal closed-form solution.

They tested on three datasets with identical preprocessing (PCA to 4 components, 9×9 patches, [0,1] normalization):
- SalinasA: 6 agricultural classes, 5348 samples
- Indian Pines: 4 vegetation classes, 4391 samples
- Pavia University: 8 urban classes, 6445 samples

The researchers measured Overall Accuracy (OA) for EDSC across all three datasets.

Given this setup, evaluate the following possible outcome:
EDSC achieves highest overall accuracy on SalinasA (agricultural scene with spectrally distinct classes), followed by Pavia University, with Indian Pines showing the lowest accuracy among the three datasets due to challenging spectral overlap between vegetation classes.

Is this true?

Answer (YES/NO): NO